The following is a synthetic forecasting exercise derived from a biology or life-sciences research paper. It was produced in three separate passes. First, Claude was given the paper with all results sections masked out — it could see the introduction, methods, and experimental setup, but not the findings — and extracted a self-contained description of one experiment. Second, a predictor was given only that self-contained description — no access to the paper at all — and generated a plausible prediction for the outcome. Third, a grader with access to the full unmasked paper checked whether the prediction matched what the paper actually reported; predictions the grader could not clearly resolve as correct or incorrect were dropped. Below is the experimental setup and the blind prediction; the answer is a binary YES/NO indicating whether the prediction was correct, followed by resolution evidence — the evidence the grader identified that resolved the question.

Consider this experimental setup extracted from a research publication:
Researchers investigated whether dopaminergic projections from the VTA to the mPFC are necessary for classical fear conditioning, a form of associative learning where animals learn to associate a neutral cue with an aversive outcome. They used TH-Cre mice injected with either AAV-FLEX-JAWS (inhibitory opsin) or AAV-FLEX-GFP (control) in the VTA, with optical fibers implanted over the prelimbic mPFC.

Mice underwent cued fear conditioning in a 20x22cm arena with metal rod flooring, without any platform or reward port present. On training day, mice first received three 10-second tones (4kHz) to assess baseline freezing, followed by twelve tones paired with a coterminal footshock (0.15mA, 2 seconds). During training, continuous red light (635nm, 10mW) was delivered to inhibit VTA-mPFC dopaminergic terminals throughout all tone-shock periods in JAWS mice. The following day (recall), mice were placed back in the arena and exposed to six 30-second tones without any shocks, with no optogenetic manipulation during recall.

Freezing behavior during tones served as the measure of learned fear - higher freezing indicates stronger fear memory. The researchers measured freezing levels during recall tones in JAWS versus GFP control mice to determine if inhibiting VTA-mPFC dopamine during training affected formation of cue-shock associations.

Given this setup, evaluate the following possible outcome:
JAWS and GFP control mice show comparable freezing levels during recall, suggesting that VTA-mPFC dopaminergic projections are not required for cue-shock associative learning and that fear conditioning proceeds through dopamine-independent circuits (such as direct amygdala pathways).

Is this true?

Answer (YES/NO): YES